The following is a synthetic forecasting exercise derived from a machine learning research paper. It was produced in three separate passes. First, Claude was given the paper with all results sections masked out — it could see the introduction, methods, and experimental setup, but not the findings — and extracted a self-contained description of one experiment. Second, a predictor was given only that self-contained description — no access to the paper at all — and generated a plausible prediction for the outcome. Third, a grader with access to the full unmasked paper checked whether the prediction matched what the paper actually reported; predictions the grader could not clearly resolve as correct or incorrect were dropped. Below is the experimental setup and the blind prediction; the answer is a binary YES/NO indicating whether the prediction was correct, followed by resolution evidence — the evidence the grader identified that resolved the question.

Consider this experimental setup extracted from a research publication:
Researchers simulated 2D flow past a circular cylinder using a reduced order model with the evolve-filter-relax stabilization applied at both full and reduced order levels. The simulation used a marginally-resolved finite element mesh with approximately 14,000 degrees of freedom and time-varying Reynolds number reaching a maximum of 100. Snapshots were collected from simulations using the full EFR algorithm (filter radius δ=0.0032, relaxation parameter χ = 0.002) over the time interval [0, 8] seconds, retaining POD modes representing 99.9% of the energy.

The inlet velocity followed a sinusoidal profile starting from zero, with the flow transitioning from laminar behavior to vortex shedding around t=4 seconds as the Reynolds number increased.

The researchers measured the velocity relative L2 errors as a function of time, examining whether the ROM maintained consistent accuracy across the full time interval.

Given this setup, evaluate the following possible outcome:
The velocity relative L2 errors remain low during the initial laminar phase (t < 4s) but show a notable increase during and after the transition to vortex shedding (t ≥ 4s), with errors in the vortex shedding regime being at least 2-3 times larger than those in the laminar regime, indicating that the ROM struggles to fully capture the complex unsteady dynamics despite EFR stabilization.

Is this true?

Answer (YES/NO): YES